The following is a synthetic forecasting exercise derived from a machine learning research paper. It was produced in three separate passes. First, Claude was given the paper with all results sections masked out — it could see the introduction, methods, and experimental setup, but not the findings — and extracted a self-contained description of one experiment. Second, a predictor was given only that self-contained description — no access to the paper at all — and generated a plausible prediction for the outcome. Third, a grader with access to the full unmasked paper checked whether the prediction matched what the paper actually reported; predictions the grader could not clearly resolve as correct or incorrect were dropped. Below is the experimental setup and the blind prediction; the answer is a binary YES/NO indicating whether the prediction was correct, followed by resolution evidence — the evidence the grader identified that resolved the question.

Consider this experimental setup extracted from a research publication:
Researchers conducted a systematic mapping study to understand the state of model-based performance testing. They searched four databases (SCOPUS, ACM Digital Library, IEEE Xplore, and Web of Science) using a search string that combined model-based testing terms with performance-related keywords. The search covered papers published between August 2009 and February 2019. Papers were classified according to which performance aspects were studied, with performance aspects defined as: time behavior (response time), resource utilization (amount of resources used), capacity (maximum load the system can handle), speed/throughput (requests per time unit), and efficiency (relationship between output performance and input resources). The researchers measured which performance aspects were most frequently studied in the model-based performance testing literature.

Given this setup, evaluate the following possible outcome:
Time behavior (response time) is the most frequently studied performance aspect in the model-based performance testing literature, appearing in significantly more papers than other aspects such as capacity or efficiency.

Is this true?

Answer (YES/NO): YES